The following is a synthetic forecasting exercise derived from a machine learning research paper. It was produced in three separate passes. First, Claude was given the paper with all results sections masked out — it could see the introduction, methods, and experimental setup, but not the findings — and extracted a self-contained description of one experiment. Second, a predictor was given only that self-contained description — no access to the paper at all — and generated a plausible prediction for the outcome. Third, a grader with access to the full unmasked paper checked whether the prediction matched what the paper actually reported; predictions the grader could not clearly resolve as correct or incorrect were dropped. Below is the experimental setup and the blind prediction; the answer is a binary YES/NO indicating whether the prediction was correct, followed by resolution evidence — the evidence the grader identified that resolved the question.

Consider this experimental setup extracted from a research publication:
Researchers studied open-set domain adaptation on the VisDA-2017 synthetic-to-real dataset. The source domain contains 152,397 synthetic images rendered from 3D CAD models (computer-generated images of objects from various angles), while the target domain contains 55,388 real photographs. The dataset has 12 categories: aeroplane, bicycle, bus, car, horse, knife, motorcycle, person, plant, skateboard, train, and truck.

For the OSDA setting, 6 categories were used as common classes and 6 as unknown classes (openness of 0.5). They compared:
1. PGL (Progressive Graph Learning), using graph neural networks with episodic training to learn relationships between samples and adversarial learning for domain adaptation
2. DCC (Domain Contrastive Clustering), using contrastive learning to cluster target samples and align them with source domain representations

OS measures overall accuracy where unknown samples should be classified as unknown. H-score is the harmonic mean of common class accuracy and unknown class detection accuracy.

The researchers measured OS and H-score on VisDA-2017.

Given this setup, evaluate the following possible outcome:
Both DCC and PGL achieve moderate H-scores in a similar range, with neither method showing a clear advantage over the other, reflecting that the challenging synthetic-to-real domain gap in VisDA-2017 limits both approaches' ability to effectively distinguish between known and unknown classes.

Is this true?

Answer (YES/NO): NO